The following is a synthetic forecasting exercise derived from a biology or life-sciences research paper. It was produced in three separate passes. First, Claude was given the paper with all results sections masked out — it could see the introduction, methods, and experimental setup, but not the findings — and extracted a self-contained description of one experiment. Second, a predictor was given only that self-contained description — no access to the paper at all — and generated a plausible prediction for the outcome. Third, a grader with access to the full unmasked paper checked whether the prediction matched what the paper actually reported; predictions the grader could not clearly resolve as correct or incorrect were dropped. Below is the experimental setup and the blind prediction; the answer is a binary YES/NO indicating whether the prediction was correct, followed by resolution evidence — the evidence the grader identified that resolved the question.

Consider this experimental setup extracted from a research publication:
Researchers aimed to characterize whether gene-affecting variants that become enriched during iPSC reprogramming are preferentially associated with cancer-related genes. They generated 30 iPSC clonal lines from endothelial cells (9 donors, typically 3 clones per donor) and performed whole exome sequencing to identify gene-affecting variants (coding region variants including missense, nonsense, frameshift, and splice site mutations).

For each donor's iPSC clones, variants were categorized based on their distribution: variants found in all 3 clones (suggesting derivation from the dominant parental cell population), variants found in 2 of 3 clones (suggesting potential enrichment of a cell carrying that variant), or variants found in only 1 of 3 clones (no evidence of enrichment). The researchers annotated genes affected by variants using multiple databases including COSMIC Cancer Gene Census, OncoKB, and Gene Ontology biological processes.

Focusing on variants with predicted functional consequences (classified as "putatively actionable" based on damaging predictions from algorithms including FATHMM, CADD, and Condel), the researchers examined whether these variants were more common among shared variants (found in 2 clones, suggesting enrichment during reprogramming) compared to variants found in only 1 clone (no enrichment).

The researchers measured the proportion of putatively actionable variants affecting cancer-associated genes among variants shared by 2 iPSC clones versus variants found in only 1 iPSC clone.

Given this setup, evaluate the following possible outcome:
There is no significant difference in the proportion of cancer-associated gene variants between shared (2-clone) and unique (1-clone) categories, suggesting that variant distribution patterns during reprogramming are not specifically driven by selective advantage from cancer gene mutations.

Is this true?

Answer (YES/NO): NO